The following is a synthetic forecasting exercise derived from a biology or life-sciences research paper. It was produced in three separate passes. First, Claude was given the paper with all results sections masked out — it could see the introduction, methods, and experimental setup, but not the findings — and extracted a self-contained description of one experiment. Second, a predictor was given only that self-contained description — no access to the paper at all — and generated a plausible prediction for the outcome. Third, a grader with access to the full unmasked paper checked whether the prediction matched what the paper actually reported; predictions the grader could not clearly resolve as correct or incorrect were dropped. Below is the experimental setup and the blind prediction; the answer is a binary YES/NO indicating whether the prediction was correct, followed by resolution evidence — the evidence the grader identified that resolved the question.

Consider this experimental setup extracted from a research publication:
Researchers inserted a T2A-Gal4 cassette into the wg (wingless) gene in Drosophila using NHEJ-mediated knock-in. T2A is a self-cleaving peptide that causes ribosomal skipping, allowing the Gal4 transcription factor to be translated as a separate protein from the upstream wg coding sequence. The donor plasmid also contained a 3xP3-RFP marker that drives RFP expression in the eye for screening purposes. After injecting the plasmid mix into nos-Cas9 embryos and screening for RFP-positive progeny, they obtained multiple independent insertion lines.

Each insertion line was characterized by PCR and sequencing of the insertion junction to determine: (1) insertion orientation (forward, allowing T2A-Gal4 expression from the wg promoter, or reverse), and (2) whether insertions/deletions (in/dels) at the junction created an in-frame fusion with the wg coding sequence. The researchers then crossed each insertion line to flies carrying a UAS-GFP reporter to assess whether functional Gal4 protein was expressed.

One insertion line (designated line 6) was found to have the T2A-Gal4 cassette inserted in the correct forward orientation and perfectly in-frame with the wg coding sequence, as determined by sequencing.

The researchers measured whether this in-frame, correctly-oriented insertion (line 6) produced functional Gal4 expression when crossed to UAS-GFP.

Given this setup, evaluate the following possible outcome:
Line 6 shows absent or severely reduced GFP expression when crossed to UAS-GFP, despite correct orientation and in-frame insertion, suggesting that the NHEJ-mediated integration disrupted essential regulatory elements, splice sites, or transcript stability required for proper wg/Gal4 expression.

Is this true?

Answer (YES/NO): YES